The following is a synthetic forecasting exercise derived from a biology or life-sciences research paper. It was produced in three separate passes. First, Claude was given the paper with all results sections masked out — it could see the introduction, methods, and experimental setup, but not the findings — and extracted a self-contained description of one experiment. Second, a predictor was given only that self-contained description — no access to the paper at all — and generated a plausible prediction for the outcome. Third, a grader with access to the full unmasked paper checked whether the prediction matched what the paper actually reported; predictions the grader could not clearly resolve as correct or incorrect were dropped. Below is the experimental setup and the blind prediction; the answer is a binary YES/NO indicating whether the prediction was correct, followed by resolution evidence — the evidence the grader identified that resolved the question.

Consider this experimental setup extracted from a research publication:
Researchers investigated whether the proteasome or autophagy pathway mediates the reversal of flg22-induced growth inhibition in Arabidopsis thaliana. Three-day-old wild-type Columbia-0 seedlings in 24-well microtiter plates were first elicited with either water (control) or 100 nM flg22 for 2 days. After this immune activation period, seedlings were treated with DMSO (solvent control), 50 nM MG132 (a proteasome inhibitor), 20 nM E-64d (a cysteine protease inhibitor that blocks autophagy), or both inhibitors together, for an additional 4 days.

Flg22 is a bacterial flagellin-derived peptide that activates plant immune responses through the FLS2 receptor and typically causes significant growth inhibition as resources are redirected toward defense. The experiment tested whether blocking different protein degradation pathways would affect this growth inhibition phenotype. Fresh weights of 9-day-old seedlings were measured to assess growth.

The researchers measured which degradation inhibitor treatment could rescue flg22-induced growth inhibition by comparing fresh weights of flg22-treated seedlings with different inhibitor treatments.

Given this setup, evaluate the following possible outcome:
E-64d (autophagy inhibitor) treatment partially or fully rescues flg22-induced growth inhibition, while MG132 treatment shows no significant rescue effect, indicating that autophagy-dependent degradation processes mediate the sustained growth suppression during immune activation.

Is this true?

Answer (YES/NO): NO